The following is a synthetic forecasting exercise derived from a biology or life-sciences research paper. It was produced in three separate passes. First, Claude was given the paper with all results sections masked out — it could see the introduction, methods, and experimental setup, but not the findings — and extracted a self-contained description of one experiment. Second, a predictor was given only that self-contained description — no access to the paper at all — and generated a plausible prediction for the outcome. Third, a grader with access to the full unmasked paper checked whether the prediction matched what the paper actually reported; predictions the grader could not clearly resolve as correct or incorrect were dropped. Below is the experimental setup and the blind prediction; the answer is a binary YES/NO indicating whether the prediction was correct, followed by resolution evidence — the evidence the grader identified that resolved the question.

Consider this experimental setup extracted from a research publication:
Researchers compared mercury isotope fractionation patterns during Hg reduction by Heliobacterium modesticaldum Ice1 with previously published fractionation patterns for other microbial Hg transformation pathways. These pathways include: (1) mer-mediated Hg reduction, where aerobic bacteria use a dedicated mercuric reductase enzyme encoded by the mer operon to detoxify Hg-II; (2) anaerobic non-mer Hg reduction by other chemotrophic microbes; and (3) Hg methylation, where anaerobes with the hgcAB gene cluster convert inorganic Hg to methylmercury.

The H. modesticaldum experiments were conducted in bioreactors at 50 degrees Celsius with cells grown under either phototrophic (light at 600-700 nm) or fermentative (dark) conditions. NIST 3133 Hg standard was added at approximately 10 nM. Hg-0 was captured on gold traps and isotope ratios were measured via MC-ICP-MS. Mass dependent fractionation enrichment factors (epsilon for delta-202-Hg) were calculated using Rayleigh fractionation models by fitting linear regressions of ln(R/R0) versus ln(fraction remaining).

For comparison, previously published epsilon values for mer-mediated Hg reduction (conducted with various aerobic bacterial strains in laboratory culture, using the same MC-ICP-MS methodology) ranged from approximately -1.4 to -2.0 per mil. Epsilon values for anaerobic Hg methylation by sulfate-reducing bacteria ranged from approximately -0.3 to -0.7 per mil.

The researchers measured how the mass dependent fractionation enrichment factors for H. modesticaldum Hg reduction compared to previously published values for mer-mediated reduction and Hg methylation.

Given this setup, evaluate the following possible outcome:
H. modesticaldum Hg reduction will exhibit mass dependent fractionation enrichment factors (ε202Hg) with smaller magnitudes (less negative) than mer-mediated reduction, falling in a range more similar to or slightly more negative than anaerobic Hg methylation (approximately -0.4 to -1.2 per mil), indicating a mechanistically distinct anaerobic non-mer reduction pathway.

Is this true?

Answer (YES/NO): YES